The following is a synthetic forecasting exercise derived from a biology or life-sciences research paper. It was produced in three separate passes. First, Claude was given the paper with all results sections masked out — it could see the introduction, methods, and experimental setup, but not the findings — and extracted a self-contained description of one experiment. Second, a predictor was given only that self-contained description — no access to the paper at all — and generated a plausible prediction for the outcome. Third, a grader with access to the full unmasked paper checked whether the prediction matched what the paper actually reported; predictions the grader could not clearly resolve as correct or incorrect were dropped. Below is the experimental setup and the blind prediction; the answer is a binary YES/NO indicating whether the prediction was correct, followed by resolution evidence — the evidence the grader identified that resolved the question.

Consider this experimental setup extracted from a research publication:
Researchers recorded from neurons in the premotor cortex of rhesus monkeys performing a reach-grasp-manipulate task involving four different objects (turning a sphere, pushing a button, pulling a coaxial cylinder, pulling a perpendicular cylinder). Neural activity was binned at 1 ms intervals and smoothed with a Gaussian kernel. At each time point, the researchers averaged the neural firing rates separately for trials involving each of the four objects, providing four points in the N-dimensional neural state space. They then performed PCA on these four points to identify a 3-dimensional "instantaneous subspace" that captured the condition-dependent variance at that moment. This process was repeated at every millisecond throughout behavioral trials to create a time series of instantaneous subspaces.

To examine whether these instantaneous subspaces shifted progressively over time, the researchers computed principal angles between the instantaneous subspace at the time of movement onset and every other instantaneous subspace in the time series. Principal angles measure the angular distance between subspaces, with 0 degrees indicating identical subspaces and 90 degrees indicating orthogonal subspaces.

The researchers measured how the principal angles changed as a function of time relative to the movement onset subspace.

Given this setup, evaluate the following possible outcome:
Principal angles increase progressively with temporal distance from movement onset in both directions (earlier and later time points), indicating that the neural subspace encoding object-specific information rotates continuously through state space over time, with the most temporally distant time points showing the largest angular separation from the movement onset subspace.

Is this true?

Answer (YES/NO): NO